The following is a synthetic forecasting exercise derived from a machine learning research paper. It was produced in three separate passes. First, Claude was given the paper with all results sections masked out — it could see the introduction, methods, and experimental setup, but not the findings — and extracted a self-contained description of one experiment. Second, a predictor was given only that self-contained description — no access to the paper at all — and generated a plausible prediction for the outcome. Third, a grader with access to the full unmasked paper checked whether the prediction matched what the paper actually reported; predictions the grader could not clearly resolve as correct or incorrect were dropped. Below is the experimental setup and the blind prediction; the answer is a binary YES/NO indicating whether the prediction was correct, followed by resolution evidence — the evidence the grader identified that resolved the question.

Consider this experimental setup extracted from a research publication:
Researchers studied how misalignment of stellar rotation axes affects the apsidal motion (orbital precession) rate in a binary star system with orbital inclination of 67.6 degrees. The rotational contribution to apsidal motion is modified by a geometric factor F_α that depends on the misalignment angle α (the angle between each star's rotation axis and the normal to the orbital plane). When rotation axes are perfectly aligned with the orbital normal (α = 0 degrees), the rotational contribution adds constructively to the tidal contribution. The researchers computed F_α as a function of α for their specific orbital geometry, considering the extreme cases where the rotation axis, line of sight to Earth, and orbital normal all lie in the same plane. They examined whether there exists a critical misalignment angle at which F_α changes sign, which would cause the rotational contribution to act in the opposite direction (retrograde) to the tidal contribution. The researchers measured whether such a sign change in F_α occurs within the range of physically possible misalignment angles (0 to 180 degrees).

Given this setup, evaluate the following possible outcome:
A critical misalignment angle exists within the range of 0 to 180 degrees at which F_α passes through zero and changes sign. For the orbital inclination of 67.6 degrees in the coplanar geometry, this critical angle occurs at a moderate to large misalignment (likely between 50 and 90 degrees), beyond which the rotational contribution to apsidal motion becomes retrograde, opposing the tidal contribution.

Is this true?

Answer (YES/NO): YES